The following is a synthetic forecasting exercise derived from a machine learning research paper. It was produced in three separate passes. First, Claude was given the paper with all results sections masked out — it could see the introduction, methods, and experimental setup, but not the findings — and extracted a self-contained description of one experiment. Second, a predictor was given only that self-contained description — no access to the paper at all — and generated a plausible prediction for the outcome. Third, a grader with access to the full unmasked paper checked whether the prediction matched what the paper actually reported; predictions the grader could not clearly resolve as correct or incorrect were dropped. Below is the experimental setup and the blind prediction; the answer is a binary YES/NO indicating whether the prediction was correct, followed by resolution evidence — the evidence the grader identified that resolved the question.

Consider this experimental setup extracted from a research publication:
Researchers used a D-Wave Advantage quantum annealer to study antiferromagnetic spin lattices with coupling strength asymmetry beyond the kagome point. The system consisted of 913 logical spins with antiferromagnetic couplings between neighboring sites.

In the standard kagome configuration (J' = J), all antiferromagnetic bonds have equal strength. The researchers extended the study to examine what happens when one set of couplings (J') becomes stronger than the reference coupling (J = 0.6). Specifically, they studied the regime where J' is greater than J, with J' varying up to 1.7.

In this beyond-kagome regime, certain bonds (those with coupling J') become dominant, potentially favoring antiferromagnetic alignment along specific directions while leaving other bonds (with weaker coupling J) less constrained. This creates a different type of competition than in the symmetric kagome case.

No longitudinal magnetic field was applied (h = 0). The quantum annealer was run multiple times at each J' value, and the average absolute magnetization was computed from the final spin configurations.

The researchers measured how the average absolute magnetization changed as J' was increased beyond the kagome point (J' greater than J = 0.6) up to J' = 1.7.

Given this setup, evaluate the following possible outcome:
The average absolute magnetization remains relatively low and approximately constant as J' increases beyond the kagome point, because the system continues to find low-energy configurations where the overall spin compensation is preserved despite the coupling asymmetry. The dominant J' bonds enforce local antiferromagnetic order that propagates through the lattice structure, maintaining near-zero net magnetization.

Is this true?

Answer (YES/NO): NO